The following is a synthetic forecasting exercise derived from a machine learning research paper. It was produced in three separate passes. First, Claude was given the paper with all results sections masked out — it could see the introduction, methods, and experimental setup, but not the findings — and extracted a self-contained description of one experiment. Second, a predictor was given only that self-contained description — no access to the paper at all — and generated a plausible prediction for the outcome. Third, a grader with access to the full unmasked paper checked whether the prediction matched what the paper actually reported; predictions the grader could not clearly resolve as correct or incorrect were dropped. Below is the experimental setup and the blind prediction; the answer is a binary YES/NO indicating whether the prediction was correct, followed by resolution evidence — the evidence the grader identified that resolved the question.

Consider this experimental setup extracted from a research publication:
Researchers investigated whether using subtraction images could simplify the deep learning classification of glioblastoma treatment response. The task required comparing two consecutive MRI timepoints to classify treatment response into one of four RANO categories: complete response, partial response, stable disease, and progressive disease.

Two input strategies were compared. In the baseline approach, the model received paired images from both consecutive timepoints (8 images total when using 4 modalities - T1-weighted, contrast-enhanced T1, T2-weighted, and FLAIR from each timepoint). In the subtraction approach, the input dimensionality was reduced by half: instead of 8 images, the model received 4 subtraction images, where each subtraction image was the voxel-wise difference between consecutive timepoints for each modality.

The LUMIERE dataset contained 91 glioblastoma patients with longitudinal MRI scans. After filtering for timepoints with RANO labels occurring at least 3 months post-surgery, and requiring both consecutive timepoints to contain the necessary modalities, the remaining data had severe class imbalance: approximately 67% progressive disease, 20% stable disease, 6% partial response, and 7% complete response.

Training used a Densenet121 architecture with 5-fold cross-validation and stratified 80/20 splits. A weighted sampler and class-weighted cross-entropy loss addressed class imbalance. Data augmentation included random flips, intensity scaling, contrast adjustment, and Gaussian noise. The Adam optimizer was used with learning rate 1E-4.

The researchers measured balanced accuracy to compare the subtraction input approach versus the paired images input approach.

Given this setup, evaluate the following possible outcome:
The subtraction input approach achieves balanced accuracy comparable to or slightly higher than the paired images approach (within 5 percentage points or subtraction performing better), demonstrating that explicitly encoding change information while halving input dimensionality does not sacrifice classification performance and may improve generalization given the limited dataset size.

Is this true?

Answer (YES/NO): NO